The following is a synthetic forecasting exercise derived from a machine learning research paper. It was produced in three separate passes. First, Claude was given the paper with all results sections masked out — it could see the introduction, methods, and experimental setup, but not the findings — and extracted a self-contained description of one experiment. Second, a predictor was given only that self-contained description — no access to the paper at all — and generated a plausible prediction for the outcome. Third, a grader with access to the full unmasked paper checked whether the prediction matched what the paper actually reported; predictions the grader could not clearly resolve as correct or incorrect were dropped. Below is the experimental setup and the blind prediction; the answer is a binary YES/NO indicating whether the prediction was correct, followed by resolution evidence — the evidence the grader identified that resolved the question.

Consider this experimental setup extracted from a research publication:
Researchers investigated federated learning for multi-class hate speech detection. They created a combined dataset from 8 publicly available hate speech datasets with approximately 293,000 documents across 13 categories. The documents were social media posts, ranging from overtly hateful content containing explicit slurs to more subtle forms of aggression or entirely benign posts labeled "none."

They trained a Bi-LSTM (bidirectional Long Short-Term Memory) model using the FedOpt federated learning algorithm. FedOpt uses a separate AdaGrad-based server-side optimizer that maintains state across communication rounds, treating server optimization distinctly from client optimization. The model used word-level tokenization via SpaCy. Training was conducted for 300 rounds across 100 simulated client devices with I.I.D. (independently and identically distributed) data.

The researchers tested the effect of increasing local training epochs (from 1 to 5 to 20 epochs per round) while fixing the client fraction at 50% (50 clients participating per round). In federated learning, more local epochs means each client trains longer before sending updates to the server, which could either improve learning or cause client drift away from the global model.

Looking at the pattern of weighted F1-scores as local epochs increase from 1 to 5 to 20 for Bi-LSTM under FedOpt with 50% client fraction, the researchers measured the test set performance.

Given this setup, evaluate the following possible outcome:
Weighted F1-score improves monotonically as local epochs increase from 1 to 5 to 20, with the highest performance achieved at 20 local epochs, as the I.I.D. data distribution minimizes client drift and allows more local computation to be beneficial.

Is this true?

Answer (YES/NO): YES